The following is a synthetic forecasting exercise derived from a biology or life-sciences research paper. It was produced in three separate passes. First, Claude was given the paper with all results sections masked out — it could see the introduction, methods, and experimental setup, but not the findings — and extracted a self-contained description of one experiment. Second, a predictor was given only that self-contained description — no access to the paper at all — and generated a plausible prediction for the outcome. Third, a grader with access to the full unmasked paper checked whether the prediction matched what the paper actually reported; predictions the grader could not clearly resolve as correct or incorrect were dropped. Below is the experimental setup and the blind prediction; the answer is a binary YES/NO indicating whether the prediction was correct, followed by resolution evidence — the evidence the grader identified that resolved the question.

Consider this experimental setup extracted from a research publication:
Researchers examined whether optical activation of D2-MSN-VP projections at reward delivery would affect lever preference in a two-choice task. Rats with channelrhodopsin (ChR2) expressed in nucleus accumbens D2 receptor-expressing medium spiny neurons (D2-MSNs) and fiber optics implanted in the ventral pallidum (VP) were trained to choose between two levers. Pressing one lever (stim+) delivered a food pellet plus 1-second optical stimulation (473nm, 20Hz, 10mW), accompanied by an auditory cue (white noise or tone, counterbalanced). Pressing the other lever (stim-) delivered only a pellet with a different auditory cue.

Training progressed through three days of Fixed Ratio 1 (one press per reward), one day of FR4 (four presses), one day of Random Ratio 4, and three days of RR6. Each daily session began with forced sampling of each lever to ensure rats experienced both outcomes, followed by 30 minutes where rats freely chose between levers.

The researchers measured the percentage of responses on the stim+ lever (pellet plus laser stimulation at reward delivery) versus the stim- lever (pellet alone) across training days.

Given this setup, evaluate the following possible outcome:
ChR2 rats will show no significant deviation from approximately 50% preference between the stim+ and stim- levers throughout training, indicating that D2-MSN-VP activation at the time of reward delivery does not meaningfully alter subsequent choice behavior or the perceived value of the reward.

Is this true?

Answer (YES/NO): NO